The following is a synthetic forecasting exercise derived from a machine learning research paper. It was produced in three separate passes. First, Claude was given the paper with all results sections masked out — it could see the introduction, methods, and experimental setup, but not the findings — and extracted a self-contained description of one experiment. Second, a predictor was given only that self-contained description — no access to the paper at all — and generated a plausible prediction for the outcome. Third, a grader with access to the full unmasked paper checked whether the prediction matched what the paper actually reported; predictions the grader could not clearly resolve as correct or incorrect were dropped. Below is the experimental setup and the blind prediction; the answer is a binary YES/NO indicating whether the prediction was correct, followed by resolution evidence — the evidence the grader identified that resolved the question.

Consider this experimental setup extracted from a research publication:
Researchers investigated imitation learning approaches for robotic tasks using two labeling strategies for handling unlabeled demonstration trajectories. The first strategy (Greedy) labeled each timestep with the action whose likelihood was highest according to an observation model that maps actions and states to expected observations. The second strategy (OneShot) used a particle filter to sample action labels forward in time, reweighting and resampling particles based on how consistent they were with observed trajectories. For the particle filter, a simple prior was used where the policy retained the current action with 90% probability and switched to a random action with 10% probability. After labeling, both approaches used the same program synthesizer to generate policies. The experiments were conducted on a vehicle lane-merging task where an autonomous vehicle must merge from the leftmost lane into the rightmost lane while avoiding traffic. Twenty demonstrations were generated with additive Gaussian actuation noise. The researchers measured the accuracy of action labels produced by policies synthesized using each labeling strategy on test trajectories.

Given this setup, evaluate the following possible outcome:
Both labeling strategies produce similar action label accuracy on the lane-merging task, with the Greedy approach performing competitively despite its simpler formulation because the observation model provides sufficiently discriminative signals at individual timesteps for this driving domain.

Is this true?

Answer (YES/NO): NO